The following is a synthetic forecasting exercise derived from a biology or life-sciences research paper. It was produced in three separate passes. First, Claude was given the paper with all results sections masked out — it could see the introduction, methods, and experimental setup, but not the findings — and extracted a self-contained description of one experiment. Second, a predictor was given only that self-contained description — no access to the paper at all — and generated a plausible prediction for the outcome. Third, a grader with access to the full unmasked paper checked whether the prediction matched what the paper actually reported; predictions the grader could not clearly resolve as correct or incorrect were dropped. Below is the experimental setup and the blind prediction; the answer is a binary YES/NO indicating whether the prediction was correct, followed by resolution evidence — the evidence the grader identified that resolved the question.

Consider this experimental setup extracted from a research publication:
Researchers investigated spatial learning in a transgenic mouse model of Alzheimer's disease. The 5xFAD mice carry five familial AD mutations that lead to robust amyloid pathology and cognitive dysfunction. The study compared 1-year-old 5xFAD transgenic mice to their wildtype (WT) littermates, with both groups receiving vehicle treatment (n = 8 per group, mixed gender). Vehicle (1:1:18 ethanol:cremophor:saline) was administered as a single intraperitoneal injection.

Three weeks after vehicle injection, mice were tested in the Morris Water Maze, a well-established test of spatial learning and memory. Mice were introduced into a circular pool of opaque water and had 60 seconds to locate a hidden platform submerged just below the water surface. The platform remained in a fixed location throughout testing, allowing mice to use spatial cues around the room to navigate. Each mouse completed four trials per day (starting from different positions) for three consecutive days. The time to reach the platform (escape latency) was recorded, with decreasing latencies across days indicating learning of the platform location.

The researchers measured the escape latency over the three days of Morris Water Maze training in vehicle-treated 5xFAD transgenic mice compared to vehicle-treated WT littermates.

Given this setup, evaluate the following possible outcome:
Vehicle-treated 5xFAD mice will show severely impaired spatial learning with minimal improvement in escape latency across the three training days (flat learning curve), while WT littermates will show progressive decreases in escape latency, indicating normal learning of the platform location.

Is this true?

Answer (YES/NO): YES